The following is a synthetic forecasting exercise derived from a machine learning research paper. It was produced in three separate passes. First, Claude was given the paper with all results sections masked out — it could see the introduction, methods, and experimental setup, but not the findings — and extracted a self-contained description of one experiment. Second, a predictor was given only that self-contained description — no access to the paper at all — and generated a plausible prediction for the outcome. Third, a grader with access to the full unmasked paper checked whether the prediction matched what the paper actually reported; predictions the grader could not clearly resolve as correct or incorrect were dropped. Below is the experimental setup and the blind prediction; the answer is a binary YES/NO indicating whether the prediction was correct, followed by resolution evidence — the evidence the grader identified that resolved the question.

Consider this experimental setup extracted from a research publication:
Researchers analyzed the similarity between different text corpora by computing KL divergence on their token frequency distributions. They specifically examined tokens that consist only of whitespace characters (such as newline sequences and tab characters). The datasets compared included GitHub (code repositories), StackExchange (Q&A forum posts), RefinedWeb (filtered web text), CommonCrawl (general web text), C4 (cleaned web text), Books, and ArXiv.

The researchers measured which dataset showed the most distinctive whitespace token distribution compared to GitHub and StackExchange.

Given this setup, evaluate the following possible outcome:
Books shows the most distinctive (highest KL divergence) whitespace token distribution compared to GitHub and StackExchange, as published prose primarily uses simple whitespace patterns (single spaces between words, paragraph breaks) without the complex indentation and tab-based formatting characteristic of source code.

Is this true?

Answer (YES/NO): NO